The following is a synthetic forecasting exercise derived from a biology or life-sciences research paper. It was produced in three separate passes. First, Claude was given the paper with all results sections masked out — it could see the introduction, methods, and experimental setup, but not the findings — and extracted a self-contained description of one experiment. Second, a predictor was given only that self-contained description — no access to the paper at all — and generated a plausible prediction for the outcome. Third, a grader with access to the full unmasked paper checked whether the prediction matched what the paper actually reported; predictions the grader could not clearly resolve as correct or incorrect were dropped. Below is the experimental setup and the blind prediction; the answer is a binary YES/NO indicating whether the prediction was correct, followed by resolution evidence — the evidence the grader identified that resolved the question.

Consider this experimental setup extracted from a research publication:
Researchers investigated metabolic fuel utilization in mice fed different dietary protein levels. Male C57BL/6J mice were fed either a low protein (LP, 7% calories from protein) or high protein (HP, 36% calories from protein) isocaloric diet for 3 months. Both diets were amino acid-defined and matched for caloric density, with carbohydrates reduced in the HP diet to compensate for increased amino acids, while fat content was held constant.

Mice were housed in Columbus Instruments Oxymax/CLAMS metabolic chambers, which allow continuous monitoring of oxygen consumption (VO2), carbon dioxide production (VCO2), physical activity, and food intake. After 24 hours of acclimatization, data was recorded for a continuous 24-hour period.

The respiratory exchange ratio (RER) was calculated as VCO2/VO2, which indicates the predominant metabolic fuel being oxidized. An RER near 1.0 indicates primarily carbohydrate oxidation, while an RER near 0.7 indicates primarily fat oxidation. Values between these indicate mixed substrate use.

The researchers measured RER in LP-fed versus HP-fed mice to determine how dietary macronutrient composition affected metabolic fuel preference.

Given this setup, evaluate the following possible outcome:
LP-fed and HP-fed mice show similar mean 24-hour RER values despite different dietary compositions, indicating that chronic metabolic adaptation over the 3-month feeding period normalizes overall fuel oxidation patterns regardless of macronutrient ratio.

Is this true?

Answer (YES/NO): NO